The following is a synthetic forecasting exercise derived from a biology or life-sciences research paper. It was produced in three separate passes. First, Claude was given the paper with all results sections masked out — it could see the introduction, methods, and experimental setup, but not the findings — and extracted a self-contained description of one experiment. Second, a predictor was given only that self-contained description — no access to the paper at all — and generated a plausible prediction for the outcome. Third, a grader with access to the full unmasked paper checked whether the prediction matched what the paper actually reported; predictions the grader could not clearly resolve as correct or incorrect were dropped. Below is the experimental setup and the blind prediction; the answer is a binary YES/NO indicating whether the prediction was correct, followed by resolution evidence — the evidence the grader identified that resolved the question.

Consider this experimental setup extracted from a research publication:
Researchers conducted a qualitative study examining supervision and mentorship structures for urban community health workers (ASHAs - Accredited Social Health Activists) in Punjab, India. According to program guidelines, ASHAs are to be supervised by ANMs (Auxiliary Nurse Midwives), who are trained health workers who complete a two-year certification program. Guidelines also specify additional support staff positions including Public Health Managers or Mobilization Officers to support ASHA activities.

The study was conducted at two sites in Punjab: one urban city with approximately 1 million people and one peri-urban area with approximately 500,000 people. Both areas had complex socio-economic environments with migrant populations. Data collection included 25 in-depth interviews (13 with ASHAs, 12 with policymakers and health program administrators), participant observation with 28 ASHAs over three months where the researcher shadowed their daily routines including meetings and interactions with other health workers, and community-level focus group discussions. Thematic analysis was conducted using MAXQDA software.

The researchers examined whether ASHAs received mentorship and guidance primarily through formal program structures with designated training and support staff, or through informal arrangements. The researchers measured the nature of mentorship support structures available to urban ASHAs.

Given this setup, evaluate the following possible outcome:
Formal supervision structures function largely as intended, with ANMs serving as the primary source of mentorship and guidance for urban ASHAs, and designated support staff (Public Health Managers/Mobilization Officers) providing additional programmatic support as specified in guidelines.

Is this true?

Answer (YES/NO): NO